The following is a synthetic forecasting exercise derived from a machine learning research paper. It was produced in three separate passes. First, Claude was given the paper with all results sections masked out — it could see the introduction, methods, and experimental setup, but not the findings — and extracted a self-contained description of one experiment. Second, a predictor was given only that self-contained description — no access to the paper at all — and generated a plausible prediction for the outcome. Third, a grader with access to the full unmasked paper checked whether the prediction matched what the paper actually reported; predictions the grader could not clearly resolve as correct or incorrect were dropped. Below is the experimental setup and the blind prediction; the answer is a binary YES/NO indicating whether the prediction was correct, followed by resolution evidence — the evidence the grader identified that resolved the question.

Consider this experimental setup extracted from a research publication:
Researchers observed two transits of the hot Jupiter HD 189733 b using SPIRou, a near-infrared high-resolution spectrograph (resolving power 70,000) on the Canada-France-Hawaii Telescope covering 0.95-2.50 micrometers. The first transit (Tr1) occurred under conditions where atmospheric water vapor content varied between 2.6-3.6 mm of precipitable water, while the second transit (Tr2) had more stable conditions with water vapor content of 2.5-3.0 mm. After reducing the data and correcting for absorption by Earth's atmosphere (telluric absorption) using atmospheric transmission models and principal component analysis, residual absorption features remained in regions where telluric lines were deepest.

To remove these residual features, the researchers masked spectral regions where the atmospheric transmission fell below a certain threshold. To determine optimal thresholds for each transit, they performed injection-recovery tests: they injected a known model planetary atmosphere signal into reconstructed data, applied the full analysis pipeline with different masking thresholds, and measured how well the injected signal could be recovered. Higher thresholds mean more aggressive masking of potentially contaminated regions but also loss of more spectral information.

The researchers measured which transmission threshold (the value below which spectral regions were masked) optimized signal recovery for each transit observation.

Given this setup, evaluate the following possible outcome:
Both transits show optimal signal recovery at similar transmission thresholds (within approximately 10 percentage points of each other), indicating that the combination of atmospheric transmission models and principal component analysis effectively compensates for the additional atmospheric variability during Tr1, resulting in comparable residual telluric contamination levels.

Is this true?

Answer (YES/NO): NO